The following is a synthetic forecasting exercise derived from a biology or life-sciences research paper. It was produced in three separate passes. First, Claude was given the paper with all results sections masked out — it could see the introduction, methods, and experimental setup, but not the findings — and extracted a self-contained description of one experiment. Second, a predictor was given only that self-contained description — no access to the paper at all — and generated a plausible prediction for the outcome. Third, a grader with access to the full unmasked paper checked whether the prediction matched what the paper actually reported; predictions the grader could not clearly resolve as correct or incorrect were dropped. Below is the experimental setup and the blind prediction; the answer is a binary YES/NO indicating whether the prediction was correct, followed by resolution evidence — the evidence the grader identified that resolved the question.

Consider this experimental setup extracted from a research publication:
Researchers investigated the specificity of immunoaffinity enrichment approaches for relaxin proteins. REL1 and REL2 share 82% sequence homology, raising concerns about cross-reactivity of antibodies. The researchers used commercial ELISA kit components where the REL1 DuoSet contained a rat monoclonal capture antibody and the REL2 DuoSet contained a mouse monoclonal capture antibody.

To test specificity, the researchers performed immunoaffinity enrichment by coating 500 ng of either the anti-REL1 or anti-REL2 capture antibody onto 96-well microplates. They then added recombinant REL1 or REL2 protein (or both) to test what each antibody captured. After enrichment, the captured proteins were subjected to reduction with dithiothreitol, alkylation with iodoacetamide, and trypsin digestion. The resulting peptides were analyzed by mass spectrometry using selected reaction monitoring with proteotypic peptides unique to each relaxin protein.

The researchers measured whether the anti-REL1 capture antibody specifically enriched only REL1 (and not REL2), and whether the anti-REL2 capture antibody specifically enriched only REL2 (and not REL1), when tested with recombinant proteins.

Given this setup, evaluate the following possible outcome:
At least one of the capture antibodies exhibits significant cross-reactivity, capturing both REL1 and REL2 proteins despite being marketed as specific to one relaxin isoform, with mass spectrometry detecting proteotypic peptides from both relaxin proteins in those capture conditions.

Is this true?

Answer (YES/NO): NO